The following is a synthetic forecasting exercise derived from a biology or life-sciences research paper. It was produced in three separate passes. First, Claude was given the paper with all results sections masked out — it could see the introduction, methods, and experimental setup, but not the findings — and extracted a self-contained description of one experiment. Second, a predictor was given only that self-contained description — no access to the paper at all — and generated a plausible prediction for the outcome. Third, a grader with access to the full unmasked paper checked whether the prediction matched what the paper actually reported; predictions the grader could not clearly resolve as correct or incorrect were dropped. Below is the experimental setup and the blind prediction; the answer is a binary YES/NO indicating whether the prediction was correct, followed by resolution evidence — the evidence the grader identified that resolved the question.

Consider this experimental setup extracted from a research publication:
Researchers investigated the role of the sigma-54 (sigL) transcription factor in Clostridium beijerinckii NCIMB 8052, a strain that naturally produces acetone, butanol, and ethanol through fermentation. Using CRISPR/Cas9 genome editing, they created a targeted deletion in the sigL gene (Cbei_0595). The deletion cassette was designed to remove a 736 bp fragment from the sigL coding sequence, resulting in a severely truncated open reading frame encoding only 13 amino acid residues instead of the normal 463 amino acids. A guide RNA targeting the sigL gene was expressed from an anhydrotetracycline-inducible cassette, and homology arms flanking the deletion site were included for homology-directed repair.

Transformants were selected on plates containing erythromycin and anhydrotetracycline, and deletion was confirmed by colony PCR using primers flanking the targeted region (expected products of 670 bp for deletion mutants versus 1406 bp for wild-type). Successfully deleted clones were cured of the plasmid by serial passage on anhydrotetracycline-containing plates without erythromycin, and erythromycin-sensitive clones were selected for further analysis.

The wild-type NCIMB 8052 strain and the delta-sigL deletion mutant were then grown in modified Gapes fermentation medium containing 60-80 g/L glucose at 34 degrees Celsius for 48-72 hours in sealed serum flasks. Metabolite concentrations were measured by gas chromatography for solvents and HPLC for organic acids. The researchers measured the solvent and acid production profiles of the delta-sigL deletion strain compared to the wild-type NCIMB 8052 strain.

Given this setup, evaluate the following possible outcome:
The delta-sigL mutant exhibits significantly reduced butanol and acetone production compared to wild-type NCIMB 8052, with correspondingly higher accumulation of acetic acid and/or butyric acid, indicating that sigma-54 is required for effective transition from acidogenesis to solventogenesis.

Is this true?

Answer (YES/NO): YES